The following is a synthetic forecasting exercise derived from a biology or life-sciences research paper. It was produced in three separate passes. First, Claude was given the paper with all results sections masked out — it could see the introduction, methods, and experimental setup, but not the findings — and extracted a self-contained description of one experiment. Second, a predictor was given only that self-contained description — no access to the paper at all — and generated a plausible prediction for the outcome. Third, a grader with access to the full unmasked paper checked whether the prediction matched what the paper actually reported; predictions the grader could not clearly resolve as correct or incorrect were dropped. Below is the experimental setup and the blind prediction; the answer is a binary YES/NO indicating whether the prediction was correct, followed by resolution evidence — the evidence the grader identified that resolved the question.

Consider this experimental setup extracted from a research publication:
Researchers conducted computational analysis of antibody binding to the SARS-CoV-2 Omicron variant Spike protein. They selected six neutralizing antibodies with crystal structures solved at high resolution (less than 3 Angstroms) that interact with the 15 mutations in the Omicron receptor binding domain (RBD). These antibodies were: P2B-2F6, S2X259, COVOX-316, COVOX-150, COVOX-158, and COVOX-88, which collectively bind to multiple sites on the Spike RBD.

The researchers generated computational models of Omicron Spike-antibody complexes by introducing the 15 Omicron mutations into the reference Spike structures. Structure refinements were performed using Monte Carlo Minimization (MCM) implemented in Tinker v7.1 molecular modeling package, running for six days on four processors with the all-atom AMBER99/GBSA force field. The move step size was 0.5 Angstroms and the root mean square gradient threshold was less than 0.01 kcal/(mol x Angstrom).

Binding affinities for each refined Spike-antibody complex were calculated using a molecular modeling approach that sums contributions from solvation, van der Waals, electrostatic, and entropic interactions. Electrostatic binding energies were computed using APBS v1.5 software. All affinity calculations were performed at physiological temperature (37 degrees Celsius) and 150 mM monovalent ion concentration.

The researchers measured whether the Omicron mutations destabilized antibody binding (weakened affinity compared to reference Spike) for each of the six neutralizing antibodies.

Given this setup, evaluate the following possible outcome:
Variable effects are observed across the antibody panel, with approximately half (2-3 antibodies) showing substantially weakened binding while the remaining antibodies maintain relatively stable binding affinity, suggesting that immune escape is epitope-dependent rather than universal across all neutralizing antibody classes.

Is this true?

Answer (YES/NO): NO